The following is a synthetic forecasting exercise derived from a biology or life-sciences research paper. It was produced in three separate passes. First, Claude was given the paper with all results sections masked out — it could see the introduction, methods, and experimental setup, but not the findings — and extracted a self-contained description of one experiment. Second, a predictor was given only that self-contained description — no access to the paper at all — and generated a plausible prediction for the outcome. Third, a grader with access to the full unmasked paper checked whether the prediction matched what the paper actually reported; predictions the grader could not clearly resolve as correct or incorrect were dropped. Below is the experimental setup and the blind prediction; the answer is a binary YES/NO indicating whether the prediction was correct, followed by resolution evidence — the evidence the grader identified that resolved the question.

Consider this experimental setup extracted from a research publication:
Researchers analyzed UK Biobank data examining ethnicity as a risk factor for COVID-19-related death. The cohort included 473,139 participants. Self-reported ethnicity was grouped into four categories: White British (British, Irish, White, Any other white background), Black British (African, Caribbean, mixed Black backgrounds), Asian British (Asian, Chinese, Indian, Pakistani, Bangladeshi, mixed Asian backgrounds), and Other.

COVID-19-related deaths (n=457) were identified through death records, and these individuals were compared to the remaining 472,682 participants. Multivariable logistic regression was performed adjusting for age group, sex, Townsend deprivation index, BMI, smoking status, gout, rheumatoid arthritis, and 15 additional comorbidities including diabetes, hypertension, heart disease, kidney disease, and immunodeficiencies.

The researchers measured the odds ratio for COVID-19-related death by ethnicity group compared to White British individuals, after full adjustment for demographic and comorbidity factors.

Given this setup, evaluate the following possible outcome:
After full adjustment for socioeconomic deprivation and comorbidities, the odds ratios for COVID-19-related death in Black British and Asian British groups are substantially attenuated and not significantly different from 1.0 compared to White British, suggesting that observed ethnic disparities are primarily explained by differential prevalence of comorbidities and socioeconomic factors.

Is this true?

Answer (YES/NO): NO